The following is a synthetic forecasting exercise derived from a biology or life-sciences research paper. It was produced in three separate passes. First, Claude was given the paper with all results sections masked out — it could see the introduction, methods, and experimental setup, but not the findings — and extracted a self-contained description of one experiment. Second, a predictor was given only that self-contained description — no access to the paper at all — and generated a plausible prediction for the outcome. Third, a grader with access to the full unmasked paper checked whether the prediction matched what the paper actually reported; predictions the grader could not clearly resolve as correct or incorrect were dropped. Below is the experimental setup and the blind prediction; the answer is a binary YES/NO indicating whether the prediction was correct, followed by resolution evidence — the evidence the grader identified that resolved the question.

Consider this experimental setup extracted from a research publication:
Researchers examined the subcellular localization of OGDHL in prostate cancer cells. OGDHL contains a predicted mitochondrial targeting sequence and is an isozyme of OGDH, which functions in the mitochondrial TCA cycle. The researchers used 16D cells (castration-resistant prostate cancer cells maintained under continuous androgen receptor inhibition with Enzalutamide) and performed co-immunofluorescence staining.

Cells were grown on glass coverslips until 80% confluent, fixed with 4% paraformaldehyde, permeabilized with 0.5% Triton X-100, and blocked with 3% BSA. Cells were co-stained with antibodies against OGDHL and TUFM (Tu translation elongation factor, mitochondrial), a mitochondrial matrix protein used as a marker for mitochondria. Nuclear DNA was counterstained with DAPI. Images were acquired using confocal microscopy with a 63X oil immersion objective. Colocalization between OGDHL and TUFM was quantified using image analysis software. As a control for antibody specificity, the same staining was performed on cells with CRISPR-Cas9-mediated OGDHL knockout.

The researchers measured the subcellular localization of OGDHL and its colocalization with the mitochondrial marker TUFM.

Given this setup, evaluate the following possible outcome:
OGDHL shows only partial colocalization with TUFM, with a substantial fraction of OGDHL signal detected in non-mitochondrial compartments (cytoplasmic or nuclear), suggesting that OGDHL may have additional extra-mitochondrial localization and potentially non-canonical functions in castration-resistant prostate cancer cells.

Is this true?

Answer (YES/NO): YES